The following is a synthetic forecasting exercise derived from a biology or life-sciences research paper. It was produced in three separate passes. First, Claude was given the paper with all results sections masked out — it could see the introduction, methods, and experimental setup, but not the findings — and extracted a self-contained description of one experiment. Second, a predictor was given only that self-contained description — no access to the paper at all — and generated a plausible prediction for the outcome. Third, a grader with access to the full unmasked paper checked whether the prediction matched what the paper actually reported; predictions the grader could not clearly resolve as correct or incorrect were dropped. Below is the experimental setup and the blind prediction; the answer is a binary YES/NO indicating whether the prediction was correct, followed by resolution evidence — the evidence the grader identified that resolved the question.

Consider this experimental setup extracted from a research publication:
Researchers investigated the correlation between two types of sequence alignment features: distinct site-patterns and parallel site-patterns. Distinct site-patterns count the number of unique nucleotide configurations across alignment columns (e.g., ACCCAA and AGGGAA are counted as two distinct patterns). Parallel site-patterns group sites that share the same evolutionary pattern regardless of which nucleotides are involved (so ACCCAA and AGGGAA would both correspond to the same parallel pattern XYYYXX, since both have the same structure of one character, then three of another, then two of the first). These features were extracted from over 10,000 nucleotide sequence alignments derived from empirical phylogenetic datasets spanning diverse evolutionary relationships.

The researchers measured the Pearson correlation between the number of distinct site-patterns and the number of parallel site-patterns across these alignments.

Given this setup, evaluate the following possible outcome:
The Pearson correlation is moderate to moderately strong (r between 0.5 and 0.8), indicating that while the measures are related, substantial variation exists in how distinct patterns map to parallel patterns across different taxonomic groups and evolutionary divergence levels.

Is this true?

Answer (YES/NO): NO